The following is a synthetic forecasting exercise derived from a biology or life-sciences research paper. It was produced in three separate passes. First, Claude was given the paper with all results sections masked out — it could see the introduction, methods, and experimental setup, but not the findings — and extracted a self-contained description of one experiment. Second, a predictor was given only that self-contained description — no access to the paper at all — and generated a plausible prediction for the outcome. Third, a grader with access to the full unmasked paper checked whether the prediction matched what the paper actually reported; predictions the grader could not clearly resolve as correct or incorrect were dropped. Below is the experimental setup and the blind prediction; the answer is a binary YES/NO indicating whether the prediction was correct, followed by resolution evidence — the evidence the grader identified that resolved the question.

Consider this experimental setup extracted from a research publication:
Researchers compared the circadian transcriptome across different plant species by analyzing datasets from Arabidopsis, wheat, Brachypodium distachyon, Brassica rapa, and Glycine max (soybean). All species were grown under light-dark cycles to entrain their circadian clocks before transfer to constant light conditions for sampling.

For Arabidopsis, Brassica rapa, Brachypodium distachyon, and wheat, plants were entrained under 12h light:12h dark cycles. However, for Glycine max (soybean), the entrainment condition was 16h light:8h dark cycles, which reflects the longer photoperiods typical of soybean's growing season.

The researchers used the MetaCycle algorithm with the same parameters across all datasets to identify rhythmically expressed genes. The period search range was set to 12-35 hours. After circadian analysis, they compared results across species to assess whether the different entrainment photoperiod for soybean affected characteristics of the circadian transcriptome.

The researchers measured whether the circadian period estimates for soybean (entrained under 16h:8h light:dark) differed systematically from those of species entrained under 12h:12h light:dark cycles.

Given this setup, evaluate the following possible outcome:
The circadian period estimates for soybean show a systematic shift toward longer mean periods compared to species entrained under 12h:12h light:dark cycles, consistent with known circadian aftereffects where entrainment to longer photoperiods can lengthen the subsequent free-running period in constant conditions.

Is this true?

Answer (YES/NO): NO